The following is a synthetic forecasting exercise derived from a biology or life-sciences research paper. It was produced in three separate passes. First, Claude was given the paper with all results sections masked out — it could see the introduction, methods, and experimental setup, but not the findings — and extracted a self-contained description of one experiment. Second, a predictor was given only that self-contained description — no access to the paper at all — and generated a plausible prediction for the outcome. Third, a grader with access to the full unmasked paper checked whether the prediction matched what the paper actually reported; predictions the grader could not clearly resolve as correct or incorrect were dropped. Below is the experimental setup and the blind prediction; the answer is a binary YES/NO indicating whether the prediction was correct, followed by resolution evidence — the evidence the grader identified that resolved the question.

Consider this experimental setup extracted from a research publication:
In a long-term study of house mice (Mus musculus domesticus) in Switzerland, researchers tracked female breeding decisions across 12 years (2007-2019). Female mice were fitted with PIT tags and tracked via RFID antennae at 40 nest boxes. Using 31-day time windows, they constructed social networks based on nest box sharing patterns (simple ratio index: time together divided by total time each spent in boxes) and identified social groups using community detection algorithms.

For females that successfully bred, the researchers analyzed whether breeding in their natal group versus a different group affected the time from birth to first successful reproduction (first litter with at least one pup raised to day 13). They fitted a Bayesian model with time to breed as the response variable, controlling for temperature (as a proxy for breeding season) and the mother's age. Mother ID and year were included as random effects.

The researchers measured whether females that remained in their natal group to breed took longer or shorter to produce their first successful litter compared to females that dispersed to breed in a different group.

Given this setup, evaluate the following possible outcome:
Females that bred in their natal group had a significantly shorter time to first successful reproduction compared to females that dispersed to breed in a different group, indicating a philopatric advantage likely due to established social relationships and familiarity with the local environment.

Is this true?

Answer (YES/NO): NO